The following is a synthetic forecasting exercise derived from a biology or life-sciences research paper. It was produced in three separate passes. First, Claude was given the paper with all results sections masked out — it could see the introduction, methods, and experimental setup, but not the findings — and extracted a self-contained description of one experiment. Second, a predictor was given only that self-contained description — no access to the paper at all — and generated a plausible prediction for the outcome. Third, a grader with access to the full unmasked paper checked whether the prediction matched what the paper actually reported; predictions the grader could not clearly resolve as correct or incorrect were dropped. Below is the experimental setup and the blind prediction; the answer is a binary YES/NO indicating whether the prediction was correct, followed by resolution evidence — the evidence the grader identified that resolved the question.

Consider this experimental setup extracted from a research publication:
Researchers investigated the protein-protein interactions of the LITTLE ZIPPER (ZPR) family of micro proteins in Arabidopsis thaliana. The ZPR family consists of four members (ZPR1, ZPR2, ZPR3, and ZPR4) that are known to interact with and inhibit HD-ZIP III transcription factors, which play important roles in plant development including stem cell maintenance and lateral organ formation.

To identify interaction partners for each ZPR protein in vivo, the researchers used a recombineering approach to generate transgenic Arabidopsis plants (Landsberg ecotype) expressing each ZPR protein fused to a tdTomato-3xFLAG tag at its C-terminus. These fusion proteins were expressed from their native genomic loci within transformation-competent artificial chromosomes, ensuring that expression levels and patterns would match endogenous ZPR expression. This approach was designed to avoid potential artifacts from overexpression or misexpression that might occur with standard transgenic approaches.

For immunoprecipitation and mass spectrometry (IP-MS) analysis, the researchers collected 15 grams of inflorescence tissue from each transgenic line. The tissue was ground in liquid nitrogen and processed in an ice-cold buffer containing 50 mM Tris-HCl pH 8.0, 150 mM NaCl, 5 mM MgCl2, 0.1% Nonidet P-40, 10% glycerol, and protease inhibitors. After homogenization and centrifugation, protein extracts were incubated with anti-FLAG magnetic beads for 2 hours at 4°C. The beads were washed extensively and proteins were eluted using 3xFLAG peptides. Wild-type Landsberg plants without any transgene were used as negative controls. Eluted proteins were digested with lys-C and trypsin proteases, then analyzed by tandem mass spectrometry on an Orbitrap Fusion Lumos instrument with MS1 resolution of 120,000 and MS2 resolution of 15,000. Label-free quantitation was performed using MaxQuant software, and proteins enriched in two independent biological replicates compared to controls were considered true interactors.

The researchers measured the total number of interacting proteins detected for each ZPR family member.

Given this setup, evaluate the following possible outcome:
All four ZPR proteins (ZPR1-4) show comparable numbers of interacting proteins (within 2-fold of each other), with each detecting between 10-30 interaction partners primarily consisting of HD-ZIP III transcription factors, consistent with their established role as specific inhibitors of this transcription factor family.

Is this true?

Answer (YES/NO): NO